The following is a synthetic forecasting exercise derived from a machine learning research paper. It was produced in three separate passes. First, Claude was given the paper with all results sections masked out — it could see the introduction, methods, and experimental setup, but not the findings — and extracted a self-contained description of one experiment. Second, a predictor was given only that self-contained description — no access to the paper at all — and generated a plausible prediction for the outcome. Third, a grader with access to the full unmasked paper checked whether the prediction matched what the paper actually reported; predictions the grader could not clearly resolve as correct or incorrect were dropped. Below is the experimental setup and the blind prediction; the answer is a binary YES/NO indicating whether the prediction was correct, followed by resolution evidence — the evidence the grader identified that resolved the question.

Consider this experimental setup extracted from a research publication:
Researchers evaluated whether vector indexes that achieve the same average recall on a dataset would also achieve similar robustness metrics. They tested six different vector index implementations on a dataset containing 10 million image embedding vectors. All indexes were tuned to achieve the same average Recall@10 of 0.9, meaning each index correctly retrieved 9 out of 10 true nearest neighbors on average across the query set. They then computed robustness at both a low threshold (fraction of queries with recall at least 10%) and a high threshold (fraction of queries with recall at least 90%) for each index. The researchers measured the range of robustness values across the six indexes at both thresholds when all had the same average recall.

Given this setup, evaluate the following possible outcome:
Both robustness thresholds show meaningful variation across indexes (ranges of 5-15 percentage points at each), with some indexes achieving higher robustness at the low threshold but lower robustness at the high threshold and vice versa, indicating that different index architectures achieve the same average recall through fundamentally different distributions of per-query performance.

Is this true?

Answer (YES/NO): NO